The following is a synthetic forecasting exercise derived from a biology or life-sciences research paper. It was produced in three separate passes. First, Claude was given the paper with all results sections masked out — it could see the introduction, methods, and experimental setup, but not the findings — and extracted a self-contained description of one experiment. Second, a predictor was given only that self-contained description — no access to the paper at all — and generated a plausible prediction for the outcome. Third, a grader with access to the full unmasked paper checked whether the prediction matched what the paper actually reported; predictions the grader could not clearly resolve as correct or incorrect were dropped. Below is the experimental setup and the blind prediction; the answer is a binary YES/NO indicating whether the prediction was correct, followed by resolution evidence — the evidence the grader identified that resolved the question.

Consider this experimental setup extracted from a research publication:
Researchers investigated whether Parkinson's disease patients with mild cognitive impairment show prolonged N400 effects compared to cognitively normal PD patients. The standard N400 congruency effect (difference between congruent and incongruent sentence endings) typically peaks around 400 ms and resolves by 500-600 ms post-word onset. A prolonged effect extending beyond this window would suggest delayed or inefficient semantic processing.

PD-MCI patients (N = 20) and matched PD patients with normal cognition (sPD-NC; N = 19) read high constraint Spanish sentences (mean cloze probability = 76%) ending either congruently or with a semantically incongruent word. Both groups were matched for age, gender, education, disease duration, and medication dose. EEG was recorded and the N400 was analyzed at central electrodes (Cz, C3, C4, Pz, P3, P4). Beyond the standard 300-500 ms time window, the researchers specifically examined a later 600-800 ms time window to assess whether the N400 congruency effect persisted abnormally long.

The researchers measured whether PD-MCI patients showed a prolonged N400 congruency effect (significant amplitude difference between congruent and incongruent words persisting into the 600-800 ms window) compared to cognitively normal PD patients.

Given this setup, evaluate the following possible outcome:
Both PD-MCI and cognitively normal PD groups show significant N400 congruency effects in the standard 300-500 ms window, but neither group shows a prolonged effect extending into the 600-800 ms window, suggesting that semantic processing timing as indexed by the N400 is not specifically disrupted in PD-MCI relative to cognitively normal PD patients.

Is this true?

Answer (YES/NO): NO